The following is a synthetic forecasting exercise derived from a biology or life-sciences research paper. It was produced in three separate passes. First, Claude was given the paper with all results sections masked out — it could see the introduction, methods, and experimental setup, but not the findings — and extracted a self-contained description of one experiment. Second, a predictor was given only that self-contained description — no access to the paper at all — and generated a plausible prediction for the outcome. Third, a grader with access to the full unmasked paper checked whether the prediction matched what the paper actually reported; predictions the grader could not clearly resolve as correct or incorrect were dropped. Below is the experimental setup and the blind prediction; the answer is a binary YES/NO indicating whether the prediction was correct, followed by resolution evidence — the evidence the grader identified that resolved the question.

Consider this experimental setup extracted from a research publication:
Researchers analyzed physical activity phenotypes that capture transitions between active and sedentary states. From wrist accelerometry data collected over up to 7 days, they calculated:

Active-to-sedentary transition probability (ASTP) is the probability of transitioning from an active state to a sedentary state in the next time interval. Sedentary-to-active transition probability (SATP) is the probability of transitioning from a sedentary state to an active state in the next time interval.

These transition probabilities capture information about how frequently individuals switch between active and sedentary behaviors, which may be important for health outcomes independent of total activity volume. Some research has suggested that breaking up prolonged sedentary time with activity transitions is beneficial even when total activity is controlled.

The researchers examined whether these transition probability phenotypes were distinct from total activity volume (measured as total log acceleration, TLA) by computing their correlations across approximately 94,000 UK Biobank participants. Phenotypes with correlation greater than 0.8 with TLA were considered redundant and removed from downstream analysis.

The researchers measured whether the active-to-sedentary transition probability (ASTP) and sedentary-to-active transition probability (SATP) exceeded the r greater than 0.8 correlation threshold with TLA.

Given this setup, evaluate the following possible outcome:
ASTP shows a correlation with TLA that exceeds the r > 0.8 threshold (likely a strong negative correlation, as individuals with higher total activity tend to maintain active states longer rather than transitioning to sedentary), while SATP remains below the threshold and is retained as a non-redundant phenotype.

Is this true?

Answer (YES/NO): NO